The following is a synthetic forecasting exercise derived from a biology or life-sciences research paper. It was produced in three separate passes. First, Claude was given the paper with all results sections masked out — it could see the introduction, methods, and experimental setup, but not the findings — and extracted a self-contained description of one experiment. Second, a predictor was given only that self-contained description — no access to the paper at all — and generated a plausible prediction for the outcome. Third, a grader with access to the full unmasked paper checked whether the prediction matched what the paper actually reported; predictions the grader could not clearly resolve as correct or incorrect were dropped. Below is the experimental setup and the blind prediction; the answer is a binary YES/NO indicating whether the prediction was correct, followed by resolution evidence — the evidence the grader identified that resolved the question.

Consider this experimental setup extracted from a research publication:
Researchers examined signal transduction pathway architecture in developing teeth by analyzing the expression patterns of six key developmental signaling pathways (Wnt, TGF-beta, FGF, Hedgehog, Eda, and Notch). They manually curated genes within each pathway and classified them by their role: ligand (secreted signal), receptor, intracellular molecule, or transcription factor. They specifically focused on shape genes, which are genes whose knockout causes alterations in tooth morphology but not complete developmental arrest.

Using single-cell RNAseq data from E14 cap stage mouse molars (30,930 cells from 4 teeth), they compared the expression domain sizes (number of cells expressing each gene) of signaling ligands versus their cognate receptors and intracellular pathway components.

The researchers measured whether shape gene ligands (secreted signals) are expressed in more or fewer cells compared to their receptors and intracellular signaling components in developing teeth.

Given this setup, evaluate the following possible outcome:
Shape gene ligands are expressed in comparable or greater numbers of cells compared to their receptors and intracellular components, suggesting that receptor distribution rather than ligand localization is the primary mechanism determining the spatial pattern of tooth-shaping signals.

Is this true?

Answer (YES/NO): NO